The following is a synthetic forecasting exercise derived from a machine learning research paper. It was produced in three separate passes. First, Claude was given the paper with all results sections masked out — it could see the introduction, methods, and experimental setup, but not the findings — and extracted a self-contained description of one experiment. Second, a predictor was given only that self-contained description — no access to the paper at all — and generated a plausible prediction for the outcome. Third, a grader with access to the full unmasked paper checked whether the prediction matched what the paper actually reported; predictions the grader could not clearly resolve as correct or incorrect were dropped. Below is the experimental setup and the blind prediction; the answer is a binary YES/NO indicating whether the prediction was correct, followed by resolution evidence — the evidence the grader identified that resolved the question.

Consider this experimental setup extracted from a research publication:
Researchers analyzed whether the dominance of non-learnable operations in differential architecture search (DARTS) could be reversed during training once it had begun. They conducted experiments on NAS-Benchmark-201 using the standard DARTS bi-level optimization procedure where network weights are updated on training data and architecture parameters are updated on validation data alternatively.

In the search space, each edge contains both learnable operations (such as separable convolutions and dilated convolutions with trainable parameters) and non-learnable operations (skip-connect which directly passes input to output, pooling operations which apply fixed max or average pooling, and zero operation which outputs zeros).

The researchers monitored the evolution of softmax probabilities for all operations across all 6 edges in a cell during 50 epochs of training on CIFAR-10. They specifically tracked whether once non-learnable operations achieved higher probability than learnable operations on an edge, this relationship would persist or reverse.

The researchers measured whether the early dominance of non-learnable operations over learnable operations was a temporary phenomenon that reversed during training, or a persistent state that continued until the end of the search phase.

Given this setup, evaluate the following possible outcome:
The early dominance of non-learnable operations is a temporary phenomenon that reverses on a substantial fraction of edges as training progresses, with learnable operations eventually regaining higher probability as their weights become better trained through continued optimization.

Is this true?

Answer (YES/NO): NO